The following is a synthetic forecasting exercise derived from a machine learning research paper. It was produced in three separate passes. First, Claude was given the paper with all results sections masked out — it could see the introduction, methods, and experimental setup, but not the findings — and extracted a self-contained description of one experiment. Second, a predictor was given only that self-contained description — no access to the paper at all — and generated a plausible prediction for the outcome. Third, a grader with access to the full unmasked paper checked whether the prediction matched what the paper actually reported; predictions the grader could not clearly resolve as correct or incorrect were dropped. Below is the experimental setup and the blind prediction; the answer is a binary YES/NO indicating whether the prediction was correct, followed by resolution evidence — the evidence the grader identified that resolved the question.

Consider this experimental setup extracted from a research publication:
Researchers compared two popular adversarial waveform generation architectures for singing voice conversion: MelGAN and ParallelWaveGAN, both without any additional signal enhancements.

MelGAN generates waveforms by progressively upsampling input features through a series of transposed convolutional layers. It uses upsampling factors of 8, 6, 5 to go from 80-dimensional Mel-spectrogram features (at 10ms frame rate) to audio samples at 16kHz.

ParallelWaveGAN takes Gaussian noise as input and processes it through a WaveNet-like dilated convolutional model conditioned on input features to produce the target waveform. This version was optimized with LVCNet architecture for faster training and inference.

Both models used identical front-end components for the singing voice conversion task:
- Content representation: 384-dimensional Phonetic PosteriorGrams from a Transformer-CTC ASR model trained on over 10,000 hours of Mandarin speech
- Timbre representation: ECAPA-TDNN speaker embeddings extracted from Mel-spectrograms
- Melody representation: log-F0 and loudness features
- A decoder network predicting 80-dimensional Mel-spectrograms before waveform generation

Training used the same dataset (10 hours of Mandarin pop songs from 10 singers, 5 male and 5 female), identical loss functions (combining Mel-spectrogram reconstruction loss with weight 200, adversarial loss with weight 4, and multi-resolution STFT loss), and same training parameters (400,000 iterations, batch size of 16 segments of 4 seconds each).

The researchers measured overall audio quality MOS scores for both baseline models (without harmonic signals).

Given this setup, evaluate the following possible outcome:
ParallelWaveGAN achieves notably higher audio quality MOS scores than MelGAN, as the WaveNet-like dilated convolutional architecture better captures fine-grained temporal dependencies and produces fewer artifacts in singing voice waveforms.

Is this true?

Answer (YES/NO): NO